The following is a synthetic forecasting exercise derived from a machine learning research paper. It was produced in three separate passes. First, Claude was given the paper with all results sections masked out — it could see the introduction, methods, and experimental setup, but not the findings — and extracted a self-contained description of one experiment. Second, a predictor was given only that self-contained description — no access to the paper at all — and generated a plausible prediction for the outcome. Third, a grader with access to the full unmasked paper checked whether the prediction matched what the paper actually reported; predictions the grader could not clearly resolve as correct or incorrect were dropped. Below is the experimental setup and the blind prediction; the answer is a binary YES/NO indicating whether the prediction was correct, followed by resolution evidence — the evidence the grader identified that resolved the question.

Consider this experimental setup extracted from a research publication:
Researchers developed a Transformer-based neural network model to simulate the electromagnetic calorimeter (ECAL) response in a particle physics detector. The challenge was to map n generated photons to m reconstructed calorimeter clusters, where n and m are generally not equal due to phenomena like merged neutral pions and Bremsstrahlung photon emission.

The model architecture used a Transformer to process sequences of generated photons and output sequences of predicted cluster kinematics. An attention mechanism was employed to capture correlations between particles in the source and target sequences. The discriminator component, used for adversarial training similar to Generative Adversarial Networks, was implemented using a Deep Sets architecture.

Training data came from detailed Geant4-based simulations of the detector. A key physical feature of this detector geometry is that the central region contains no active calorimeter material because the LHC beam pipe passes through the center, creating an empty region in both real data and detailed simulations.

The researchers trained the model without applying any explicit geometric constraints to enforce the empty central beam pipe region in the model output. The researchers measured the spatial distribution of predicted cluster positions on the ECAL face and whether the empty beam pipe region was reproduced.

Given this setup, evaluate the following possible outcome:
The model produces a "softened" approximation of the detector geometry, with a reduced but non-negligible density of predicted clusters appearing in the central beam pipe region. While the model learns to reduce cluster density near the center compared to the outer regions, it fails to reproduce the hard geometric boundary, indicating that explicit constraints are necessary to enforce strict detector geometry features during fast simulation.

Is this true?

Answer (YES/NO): NO